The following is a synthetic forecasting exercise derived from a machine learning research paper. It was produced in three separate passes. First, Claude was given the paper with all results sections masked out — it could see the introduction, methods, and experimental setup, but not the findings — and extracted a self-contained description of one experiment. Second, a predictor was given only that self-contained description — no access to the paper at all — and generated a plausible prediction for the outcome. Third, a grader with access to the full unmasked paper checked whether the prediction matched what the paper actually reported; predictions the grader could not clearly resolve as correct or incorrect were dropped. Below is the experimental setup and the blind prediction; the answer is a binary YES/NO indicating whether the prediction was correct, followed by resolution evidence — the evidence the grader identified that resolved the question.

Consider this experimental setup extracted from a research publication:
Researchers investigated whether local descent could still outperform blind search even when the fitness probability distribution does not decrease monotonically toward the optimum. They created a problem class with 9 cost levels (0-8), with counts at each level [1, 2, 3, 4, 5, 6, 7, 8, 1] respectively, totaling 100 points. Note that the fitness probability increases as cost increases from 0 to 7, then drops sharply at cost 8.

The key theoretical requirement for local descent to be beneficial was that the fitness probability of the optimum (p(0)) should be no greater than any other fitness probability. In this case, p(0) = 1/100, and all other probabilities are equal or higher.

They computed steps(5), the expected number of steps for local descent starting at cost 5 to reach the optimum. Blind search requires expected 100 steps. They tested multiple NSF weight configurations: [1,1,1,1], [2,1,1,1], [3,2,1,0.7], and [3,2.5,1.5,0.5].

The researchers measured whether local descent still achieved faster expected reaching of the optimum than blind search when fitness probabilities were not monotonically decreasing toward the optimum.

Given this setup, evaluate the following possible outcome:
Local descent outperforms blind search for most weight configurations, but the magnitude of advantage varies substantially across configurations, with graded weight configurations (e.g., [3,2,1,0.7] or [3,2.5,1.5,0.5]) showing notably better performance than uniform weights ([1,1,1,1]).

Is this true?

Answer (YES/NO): YES